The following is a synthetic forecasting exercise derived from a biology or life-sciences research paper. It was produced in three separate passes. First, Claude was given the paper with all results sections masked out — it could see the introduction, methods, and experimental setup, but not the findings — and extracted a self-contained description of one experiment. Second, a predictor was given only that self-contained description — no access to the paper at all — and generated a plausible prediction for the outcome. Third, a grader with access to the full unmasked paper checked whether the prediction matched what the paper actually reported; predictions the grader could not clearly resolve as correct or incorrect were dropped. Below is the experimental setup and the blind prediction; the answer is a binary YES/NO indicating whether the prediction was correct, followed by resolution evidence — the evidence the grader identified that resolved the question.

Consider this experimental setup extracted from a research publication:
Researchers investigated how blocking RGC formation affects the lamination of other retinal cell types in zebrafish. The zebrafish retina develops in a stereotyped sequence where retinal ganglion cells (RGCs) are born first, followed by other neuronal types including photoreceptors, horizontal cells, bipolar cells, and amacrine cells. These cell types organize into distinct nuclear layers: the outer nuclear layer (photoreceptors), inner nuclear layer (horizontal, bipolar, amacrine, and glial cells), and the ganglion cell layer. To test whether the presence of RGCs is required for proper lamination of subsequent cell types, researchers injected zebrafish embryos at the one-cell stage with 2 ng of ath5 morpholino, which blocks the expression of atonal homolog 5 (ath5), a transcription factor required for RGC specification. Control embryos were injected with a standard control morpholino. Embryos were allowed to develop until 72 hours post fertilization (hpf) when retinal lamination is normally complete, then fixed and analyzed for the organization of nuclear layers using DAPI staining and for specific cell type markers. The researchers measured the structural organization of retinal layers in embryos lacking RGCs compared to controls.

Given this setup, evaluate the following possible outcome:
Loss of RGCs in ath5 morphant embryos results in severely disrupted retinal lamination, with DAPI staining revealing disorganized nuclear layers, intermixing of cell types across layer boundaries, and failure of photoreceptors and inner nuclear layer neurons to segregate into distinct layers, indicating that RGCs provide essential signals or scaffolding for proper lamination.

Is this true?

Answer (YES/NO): NO